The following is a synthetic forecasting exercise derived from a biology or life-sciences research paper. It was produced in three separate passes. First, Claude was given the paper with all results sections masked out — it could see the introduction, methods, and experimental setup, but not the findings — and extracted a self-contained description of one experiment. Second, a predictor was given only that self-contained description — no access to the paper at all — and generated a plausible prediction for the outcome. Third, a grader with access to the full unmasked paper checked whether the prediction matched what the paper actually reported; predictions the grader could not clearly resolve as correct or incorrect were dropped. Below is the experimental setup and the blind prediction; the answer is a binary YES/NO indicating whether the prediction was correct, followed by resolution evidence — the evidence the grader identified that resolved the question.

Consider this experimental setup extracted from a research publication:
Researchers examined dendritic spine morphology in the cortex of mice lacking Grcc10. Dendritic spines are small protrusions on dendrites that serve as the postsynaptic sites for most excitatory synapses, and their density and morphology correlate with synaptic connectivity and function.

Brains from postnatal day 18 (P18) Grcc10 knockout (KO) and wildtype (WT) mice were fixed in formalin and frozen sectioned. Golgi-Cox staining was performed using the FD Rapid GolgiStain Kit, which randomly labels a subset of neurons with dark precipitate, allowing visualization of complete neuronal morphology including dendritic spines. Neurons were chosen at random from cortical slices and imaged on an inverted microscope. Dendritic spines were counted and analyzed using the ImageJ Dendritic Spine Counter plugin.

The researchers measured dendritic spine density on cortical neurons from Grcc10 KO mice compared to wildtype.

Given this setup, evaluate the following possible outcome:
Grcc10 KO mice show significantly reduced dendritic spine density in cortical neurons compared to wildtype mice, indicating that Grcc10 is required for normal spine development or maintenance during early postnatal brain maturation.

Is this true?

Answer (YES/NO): NO